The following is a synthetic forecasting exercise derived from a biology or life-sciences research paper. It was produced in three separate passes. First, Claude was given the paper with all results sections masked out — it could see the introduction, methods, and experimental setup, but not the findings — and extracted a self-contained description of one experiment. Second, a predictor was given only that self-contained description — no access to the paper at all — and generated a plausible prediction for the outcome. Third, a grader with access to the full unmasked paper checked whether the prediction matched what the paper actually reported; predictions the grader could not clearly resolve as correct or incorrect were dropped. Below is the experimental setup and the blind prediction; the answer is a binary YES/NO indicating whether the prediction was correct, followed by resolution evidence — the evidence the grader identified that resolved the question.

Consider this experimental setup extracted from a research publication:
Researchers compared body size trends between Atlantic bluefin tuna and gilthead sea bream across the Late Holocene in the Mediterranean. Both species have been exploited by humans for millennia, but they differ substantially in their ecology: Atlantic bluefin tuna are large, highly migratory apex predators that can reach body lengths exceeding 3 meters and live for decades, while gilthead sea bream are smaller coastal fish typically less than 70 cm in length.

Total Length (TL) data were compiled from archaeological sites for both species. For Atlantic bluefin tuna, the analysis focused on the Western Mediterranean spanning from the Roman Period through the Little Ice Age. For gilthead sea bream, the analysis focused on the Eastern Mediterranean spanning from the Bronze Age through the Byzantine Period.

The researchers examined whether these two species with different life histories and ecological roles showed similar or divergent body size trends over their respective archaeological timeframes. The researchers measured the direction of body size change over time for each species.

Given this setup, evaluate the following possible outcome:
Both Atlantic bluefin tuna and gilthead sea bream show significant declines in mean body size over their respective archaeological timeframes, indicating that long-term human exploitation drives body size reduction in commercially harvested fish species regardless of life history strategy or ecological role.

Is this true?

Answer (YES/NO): NO